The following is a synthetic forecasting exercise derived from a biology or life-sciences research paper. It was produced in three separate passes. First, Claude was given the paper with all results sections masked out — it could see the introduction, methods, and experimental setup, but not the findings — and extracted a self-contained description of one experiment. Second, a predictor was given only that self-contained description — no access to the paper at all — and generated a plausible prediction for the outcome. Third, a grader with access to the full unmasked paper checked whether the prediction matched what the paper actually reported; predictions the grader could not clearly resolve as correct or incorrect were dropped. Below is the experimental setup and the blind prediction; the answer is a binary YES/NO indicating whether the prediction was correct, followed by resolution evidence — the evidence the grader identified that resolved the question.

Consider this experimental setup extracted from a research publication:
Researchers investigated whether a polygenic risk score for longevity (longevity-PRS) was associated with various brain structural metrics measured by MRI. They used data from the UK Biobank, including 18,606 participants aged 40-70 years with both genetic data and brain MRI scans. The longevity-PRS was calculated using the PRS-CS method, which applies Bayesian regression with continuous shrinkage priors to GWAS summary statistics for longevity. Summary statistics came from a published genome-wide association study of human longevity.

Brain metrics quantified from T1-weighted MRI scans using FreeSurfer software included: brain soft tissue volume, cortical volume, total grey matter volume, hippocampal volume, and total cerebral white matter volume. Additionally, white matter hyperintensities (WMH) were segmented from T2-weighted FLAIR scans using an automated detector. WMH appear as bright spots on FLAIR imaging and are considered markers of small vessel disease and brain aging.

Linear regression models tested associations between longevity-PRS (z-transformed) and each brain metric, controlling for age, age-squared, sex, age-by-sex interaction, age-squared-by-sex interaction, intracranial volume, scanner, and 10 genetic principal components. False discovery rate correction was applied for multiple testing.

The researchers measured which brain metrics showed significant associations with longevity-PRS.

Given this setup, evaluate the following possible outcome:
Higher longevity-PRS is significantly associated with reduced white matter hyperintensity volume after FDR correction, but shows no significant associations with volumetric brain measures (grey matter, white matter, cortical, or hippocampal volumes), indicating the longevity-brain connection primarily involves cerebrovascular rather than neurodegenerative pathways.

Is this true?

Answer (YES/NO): YES